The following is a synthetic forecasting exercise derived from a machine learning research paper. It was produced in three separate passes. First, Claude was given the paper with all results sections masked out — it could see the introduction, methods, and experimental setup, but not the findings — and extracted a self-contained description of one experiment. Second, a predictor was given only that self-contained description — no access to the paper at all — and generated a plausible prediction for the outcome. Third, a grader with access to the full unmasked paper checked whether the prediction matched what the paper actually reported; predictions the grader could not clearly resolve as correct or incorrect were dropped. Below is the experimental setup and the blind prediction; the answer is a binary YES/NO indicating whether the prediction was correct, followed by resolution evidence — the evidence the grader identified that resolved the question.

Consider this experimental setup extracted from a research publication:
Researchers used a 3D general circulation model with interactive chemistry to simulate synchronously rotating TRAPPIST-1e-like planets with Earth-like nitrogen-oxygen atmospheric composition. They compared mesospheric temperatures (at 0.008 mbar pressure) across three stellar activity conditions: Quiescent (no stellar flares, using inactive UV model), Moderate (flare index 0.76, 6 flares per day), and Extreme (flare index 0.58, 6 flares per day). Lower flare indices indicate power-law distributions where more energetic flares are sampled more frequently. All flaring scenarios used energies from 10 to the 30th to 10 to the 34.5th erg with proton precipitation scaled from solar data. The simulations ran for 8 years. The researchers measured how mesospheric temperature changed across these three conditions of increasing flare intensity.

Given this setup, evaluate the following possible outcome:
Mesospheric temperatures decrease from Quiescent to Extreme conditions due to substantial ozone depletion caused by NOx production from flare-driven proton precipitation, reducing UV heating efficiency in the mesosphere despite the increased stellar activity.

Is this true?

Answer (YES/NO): NO